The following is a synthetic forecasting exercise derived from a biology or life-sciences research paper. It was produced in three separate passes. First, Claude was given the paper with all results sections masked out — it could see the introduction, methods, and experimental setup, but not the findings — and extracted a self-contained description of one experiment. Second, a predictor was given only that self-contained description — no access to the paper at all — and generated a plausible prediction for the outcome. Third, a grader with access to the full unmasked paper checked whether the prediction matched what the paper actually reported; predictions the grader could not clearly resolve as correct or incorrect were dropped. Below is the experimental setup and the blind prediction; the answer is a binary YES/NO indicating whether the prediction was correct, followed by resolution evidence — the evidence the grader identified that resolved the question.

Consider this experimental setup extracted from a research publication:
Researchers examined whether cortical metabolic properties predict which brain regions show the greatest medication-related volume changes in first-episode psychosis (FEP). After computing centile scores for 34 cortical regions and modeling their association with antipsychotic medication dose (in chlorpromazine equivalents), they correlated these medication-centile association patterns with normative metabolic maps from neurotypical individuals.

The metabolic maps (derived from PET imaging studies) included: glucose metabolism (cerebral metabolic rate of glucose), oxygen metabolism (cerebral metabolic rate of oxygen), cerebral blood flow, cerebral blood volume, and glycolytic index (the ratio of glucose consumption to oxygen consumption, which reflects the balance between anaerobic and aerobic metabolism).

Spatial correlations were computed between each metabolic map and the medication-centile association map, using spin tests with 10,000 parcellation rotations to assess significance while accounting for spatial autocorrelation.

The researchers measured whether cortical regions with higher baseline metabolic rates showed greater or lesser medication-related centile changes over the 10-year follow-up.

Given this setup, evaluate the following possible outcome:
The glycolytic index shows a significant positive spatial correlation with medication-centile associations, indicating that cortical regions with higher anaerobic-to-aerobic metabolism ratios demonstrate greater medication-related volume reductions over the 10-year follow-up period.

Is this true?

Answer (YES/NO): NO